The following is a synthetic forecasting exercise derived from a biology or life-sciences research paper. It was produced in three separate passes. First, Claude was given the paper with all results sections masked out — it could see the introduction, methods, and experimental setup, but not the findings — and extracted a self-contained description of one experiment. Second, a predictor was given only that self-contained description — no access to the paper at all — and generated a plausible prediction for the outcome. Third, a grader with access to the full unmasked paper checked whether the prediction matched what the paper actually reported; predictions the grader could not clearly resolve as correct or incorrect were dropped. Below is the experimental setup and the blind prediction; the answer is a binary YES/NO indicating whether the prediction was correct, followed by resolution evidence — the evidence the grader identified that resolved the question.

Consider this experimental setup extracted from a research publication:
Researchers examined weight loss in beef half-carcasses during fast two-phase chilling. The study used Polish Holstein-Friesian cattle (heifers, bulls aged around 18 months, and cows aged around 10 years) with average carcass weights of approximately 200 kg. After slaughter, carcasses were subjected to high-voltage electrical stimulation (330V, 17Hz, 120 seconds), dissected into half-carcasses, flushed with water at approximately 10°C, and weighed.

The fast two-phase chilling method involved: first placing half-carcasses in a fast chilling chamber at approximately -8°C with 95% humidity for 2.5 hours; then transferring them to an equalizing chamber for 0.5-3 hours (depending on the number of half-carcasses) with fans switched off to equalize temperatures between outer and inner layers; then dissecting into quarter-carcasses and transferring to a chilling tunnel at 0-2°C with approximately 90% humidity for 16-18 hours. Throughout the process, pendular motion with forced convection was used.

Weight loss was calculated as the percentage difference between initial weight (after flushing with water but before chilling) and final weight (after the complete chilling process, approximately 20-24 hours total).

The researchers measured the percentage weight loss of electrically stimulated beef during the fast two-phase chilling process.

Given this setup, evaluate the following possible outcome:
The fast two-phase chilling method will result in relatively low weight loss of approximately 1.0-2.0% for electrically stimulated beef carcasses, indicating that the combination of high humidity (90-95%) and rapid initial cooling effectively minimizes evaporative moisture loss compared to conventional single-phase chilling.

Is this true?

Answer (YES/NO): NO